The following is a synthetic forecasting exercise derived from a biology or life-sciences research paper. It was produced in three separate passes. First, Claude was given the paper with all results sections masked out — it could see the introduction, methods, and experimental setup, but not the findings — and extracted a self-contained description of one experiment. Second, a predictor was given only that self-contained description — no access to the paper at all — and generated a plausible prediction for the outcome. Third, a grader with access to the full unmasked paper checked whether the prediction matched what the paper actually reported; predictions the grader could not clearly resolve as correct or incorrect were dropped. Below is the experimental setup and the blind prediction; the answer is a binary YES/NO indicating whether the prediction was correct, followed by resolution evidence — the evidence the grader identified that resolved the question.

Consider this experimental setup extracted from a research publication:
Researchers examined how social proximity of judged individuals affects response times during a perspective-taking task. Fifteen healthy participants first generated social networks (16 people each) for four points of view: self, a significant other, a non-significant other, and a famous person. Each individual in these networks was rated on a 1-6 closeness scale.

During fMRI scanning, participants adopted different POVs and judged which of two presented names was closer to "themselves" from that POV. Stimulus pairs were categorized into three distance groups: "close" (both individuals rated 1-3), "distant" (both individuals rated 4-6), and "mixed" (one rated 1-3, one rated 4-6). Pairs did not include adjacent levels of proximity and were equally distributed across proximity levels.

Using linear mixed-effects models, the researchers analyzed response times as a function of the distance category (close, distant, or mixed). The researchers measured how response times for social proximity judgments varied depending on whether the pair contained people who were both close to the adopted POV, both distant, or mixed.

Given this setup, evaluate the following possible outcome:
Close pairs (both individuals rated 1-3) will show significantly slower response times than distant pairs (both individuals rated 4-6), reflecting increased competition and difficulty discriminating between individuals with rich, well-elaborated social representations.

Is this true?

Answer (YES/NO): NO